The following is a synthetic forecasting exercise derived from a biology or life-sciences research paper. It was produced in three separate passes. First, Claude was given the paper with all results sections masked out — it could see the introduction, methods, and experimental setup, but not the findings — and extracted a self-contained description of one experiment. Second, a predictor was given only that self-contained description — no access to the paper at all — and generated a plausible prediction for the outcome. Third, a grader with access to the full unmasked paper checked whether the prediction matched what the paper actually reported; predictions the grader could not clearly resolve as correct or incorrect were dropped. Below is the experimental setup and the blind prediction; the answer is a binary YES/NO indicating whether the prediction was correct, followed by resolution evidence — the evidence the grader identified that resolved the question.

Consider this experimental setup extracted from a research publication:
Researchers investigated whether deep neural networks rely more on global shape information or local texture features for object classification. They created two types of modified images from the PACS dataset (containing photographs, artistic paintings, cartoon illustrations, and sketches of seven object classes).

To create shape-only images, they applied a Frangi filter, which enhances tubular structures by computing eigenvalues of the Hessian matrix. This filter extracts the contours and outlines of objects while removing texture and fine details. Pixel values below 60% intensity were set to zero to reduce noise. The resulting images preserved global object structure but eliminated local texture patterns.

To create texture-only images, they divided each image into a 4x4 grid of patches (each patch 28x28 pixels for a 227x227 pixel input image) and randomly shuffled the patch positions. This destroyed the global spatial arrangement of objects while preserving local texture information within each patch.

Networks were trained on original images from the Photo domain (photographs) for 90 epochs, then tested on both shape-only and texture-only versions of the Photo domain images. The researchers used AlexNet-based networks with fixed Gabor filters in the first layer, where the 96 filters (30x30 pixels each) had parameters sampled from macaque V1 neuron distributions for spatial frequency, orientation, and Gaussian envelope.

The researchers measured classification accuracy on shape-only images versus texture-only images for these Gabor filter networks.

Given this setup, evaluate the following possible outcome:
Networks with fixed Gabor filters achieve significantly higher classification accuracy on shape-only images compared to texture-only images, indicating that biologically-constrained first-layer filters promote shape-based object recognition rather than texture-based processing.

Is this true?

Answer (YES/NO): YES